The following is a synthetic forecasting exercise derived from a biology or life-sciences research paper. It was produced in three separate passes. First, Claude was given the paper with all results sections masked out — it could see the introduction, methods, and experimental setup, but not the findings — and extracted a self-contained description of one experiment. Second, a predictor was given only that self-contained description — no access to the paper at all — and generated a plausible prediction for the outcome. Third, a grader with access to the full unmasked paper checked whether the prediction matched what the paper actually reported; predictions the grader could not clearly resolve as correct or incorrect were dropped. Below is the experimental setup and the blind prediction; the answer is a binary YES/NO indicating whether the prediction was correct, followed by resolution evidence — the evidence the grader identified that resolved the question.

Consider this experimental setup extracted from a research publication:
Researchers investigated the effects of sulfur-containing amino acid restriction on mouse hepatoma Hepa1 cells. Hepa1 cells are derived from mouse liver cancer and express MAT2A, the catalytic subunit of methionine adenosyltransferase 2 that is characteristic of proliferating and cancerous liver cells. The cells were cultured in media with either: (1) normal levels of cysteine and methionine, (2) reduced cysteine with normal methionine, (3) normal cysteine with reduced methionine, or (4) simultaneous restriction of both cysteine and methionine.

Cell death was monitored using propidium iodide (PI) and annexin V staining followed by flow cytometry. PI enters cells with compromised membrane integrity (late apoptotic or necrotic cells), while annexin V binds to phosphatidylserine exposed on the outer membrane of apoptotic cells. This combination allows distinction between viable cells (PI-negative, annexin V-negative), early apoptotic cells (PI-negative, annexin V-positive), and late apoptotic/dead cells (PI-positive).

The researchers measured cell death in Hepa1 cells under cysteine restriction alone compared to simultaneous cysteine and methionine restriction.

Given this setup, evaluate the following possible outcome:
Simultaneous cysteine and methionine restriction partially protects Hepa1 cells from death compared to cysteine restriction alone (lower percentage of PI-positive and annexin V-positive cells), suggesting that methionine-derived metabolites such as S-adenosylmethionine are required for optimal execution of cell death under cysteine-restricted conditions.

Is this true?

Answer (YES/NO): NO